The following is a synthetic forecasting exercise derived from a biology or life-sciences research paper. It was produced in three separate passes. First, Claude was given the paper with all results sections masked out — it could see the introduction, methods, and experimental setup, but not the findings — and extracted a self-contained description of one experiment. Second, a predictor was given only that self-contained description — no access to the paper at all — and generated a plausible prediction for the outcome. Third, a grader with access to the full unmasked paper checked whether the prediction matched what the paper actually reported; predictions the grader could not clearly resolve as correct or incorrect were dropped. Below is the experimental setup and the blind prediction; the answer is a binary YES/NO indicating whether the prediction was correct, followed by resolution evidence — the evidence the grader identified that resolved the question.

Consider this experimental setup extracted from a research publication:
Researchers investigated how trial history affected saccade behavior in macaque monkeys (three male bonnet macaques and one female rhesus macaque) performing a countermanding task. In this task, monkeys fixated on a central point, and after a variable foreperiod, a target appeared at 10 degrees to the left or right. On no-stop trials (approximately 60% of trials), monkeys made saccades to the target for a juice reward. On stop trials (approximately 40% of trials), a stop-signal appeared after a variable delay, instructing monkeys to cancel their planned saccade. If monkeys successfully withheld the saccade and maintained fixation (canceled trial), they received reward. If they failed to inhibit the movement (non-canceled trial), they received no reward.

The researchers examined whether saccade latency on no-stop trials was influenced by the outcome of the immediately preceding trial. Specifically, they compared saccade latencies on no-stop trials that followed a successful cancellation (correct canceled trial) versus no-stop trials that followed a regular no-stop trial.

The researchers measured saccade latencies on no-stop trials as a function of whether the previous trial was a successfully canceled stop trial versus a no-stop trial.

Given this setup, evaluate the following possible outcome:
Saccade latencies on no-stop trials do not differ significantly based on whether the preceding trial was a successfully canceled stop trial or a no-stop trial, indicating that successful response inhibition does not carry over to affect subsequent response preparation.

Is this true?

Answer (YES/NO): NO